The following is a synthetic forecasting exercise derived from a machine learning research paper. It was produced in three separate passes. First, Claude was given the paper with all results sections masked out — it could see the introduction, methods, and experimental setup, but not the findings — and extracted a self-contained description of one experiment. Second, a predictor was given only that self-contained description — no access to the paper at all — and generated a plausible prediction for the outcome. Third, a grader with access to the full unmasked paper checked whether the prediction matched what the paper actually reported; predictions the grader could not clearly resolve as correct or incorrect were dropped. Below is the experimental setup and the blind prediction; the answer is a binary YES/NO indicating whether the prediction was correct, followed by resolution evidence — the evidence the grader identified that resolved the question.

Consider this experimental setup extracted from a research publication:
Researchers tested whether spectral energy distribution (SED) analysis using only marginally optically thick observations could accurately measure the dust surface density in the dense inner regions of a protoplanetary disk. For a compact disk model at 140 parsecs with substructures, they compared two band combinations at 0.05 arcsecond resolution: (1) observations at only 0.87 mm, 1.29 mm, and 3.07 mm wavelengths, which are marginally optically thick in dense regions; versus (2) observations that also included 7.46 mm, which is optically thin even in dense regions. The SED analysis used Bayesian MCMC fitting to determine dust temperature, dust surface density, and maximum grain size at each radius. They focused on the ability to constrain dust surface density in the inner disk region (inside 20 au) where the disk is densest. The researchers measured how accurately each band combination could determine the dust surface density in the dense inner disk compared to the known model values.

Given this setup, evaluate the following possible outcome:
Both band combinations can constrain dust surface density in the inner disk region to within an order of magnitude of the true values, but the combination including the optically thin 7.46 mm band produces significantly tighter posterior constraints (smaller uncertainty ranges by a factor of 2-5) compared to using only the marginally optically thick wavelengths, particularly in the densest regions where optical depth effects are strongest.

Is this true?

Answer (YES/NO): NO